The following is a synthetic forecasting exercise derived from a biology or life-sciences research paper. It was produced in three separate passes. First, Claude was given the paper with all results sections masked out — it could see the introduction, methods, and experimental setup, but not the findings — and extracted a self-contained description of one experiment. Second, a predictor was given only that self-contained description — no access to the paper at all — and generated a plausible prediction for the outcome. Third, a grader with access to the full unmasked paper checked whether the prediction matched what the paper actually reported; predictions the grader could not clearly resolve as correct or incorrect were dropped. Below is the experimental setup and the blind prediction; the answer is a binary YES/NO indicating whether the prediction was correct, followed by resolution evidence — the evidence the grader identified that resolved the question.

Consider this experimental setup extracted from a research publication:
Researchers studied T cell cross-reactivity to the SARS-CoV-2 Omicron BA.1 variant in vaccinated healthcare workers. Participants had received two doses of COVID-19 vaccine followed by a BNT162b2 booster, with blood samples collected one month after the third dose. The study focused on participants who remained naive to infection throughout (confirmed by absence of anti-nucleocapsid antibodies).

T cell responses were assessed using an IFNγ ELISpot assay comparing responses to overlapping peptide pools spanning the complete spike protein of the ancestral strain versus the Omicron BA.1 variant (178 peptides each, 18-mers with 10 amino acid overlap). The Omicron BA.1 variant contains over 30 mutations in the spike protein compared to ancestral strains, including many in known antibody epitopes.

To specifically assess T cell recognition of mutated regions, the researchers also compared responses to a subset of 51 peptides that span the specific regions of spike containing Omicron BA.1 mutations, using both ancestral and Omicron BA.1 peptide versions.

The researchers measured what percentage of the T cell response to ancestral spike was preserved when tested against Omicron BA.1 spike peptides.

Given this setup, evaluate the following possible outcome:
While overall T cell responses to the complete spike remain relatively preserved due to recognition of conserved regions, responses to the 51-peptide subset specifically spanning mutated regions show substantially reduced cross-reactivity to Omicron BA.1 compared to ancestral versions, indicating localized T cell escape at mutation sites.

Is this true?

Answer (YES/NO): YES